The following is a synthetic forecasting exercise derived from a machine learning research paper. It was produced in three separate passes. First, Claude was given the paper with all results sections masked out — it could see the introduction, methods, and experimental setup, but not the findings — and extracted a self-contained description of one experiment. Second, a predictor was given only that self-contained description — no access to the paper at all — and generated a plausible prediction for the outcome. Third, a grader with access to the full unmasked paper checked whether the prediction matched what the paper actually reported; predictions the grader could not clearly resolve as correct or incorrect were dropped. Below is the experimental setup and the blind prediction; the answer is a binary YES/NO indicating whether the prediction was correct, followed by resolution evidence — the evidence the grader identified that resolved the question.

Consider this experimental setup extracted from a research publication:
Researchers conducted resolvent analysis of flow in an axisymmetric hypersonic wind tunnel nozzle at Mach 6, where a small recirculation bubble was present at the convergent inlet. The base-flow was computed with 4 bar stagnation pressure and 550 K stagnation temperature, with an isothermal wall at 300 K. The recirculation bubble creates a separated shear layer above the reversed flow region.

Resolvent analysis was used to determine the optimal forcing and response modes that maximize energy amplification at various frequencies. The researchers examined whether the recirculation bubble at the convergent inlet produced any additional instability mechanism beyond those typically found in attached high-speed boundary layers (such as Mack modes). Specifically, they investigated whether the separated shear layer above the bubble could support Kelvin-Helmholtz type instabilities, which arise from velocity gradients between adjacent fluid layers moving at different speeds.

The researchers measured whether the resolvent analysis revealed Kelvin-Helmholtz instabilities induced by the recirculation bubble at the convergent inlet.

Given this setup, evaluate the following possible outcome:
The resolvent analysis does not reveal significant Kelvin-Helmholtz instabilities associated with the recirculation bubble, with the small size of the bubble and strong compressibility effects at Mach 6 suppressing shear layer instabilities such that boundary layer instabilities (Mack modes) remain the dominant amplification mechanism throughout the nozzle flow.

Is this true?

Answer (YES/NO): NO